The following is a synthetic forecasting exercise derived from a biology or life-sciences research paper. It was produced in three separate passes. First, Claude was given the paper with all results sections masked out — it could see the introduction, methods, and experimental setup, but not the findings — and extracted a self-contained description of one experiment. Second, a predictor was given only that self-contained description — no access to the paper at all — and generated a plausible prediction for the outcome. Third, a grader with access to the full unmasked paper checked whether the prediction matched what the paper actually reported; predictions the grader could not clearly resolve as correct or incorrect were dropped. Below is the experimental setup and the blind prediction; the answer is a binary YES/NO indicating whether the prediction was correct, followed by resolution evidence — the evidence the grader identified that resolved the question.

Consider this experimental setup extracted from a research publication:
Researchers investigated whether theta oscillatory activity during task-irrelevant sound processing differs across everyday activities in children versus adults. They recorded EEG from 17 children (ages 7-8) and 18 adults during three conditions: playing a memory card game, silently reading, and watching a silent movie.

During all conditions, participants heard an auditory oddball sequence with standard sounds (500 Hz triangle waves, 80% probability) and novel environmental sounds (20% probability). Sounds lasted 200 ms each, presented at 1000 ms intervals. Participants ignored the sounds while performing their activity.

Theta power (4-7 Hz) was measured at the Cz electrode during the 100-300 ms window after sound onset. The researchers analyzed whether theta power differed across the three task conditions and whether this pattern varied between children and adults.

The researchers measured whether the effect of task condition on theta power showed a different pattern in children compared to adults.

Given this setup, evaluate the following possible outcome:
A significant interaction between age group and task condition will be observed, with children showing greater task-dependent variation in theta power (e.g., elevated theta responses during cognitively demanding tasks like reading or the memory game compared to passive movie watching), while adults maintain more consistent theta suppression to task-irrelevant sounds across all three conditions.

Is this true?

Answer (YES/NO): NO